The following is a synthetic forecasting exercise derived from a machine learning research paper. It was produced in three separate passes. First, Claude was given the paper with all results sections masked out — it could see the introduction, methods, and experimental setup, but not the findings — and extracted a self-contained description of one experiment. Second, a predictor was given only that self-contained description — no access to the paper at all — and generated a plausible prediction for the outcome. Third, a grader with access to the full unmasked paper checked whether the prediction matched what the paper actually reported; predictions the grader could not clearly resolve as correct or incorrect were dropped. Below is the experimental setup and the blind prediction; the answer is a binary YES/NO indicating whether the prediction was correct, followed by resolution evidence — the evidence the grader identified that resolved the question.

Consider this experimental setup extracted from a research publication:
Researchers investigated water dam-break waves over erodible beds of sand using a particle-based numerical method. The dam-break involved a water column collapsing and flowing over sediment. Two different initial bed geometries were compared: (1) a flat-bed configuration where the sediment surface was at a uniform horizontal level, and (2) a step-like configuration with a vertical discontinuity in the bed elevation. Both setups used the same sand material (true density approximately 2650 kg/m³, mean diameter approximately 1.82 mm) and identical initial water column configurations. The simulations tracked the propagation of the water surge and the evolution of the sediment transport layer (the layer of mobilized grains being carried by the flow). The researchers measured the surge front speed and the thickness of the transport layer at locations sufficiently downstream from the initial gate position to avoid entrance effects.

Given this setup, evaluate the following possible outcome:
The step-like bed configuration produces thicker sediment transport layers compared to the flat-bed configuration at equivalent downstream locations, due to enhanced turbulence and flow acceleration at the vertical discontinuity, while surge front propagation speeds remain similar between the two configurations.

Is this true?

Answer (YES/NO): NO